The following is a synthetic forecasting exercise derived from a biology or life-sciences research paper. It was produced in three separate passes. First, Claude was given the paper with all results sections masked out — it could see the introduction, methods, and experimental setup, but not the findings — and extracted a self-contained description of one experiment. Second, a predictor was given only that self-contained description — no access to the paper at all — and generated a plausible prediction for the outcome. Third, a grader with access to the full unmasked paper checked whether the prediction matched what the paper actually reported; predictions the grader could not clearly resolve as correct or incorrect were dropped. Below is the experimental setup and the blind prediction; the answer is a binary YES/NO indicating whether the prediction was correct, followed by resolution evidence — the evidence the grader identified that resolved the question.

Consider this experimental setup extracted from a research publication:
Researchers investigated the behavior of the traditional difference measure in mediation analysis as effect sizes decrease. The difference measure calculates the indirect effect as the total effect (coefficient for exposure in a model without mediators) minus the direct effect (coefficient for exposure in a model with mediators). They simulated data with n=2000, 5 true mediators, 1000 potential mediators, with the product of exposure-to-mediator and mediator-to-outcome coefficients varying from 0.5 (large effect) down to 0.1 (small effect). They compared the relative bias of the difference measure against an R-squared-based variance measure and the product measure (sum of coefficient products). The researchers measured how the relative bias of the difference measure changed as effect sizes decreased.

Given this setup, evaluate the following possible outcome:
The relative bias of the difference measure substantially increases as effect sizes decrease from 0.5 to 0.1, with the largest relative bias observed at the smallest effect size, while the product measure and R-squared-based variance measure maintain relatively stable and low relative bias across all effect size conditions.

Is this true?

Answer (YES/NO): YES